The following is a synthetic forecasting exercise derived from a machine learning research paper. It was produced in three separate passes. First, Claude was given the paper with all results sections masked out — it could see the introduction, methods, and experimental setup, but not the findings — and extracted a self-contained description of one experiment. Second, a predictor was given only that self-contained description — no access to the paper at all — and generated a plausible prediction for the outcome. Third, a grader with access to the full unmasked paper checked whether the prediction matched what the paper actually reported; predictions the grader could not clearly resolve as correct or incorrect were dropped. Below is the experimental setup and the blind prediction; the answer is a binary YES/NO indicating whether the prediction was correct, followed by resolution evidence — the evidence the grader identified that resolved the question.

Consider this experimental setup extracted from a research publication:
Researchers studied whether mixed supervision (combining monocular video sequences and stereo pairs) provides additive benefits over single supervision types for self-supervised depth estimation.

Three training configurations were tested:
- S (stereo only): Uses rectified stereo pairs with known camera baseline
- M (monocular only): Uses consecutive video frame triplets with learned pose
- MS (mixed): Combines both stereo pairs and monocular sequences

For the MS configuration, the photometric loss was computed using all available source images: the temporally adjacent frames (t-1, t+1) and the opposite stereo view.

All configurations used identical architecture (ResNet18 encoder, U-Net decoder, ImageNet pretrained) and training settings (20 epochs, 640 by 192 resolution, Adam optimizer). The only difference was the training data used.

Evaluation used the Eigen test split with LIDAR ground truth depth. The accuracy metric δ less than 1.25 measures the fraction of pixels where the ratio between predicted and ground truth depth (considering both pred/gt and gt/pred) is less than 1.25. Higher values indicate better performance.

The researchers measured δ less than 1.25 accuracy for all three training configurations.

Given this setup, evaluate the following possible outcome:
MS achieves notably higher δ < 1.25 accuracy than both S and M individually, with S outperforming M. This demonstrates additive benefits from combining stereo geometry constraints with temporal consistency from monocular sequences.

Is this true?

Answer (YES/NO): NO